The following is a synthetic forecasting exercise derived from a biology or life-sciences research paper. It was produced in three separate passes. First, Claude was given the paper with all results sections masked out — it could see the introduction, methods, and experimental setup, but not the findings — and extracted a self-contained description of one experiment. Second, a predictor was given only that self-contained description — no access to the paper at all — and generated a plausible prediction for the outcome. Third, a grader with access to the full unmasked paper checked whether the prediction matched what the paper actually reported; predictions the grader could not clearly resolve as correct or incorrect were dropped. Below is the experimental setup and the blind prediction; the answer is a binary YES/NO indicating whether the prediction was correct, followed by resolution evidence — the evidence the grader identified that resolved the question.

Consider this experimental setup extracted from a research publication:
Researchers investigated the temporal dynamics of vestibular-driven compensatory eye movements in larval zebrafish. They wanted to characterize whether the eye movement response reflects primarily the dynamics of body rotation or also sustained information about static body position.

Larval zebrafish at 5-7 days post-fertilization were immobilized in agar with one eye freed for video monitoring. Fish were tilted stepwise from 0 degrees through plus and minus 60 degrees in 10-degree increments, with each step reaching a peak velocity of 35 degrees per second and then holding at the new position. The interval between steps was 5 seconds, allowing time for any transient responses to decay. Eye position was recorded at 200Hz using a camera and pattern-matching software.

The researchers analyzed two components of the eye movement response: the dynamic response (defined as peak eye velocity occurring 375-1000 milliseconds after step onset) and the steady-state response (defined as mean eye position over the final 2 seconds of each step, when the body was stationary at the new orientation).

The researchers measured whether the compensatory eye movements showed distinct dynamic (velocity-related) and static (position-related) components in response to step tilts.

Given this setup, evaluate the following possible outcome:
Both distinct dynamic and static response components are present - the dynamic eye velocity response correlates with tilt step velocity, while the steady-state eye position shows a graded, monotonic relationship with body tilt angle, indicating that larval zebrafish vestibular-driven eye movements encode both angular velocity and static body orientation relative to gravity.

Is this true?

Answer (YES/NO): YES